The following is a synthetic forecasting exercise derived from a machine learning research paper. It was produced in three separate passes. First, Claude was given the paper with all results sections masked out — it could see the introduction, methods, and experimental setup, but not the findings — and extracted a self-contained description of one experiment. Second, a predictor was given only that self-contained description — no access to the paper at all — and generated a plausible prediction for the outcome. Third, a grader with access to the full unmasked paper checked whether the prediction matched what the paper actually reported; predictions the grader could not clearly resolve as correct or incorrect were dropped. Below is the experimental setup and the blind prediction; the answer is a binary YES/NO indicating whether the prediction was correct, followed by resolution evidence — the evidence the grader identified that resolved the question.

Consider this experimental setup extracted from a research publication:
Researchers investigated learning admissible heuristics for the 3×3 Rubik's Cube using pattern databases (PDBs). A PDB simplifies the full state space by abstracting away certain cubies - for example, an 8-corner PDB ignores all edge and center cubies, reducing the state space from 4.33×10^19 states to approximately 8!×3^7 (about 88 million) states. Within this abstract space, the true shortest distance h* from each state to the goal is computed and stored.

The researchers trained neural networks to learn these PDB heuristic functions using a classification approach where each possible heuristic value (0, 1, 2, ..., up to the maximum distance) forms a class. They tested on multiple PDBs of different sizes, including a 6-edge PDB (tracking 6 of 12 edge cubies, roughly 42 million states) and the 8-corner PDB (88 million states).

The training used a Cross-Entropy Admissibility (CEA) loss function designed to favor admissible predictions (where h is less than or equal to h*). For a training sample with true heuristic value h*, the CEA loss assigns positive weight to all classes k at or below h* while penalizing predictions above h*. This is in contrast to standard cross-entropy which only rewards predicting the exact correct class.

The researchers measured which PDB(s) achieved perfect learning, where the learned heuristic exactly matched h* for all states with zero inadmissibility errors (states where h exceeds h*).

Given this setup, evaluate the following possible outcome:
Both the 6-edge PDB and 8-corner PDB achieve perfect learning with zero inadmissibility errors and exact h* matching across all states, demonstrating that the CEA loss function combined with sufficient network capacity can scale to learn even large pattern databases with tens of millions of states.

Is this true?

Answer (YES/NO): NO